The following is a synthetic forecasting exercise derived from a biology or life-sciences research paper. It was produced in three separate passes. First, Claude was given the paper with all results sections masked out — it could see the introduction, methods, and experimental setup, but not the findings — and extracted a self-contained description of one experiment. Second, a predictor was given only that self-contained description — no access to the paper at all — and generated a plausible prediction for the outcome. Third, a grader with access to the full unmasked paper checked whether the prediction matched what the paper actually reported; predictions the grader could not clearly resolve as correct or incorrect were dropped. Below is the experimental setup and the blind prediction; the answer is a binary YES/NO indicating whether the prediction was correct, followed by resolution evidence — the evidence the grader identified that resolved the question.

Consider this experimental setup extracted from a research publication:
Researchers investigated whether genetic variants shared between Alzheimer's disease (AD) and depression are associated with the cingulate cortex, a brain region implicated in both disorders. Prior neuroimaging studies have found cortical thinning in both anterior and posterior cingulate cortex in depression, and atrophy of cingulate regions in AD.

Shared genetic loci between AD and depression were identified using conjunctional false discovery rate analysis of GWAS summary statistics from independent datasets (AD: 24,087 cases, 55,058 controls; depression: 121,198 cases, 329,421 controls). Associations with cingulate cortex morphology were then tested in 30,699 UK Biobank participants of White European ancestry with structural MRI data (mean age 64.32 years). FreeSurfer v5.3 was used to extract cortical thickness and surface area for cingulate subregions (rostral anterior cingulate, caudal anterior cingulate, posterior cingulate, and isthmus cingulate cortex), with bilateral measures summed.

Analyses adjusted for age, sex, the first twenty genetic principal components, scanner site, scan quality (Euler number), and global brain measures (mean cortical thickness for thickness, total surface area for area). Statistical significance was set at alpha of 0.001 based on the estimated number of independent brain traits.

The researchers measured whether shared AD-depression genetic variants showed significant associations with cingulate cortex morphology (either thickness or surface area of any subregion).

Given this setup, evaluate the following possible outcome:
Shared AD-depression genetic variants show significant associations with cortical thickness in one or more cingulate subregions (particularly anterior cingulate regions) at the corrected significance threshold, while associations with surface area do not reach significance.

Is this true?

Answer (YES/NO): NO